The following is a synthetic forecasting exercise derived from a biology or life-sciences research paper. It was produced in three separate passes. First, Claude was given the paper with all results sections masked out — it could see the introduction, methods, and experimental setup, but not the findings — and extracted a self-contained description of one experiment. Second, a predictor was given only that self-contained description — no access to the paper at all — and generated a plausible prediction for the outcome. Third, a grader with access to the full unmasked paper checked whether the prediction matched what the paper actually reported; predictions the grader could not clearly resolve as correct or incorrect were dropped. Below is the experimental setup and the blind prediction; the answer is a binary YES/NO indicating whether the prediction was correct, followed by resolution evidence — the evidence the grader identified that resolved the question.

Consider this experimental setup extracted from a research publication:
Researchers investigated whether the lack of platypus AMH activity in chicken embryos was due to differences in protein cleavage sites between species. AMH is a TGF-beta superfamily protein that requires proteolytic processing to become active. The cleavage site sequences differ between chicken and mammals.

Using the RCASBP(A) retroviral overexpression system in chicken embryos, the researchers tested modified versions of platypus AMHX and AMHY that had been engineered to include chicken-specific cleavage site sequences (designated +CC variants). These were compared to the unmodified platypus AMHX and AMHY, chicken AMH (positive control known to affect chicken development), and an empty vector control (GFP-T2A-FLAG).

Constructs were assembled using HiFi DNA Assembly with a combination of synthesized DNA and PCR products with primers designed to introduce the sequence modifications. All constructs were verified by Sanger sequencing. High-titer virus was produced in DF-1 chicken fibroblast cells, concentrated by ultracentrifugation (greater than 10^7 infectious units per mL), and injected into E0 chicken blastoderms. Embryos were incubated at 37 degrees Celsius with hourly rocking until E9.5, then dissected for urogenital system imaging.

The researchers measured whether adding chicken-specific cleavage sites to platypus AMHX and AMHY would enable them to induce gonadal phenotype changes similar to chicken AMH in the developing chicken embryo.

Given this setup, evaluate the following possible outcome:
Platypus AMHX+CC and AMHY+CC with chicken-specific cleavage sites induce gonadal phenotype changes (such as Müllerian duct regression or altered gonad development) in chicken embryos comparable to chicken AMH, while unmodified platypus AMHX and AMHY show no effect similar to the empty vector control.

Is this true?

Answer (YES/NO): NO